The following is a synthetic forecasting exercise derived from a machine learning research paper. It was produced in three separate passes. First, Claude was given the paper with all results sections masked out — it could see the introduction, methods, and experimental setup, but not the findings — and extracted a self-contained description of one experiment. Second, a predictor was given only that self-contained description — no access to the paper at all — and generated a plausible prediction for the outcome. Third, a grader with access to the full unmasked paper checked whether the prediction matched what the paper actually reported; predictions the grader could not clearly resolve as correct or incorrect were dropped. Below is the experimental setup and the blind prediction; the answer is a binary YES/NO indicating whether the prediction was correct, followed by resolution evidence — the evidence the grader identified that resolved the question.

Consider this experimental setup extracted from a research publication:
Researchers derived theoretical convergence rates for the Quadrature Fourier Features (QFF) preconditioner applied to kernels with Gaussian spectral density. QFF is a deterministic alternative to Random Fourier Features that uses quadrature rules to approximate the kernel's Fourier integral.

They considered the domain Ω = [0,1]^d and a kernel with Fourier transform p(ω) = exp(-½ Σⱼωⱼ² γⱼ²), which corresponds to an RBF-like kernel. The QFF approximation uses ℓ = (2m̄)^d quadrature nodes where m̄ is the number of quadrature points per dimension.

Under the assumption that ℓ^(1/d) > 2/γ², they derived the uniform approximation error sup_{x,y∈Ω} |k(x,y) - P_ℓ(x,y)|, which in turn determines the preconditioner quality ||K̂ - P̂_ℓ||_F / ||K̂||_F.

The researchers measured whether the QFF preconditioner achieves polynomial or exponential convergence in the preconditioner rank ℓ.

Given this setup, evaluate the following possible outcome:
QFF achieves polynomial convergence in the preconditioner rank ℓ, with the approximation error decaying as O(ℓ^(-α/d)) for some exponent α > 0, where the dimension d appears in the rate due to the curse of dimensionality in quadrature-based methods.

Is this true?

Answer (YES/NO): NO